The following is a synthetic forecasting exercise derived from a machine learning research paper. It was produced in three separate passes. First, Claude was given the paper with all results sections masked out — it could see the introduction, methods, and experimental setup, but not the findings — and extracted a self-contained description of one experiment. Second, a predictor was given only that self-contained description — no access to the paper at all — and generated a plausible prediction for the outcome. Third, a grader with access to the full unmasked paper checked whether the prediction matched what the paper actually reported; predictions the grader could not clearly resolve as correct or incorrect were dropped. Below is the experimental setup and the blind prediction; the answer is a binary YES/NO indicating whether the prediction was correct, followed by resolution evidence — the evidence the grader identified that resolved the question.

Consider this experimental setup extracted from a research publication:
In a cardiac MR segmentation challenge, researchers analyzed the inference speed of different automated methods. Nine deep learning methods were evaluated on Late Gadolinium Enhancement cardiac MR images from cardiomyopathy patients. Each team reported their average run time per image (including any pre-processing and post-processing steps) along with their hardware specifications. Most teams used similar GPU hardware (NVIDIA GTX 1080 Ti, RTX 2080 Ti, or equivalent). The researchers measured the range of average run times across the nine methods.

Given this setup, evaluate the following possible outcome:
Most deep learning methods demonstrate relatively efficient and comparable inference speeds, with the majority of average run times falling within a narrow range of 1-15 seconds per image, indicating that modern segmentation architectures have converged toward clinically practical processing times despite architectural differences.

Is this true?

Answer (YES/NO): NO